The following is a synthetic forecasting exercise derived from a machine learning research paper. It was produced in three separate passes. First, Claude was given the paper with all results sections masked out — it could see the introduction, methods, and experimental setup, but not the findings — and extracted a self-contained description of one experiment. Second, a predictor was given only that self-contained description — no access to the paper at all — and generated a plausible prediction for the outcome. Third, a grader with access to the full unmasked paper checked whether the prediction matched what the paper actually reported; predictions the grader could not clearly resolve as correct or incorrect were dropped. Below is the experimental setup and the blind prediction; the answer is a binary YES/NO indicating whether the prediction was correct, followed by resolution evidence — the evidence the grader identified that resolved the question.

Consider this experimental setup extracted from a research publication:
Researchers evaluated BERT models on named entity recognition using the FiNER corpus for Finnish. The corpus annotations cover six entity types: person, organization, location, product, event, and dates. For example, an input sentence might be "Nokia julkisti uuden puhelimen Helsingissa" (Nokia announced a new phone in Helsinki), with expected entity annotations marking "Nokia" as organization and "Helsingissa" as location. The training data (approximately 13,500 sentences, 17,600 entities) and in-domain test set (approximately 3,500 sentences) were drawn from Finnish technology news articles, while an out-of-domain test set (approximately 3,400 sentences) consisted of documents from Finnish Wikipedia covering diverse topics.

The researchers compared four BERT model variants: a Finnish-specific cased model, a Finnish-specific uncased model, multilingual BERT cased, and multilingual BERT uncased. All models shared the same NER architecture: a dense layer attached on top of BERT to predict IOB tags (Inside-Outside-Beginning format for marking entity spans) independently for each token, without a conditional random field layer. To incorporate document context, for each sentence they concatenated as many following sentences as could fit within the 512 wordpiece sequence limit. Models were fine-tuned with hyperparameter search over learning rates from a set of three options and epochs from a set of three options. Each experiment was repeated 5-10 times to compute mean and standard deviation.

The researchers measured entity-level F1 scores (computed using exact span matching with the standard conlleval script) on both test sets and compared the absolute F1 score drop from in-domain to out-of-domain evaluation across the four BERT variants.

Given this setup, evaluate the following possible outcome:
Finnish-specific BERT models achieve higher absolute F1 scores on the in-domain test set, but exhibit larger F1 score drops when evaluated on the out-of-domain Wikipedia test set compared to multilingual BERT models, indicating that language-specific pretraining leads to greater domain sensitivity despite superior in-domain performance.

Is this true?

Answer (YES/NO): NO